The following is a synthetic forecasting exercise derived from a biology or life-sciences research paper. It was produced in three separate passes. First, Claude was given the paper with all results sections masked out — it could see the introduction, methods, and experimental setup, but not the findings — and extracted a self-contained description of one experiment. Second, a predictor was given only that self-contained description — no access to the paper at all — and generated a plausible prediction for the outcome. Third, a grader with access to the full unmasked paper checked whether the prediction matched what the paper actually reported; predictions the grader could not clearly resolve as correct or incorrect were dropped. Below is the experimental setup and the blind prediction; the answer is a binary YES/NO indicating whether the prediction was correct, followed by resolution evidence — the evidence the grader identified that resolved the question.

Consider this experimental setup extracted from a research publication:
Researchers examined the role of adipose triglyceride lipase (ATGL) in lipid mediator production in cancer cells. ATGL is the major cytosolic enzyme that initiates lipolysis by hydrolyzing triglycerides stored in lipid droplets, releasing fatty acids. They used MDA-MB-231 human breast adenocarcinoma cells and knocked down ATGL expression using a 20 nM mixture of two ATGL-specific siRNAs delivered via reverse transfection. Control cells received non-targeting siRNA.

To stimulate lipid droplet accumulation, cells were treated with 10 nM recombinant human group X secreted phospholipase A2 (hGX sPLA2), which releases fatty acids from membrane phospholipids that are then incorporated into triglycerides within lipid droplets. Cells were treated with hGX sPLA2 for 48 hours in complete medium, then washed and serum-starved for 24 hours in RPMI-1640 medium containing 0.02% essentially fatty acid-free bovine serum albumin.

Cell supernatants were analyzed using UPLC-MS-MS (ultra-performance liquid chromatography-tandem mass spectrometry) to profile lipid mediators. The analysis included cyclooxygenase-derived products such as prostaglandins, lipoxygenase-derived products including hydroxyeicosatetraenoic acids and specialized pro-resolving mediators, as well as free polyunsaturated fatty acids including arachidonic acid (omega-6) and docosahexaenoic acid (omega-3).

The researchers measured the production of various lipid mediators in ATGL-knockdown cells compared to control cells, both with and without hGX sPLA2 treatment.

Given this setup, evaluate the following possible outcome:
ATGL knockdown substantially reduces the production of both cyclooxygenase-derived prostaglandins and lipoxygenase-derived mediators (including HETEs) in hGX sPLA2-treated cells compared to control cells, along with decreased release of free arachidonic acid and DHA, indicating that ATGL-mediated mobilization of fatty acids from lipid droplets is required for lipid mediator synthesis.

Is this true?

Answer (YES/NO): YES